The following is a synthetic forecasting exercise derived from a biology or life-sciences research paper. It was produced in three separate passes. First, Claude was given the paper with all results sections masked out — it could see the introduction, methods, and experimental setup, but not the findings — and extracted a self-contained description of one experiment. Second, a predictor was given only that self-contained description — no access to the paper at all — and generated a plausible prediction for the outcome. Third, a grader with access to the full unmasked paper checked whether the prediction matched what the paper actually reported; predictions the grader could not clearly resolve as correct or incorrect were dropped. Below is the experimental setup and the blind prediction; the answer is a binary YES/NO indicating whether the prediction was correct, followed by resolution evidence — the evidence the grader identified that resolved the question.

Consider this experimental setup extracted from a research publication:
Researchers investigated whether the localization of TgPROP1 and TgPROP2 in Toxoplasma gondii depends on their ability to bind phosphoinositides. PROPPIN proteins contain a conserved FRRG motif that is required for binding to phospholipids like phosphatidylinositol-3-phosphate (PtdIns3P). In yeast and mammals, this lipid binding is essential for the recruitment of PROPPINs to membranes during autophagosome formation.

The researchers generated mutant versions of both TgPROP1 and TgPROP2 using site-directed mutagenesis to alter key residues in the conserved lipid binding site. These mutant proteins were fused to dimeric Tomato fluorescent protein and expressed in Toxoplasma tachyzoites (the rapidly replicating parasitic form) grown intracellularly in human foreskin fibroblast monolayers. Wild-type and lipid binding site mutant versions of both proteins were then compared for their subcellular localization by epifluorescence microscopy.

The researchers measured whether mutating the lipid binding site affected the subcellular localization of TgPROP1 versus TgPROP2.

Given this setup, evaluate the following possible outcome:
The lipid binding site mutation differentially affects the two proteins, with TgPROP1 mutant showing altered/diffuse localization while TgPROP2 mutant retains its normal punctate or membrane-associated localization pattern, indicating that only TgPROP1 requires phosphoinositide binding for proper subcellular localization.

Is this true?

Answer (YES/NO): NO